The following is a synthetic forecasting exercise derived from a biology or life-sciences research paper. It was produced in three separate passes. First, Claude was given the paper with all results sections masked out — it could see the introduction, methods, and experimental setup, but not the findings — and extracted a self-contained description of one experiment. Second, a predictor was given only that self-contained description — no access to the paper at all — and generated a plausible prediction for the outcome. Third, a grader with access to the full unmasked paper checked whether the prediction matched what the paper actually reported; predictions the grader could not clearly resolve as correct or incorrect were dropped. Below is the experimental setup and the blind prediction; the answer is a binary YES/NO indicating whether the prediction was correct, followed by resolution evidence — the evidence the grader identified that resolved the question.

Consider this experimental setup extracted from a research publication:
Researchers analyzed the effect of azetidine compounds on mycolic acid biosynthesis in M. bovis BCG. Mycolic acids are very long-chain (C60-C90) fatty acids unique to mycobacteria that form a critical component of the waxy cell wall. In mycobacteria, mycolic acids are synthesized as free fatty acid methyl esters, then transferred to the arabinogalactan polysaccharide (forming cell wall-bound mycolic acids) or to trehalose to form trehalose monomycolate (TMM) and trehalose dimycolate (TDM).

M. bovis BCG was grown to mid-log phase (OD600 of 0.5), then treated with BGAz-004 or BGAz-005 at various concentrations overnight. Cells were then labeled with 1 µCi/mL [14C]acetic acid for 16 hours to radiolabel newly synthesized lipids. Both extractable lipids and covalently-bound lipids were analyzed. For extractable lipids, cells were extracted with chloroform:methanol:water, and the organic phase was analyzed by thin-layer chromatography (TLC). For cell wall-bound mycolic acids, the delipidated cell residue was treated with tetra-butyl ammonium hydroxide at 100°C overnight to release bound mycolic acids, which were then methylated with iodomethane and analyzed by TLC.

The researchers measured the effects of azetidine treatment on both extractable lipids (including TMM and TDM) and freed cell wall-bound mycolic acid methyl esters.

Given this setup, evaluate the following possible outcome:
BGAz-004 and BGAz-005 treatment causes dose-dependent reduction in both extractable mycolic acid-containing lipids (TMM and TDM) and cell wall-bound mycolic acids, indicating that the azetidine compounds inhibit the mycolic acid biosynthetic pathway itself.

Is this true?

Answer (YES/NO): NO